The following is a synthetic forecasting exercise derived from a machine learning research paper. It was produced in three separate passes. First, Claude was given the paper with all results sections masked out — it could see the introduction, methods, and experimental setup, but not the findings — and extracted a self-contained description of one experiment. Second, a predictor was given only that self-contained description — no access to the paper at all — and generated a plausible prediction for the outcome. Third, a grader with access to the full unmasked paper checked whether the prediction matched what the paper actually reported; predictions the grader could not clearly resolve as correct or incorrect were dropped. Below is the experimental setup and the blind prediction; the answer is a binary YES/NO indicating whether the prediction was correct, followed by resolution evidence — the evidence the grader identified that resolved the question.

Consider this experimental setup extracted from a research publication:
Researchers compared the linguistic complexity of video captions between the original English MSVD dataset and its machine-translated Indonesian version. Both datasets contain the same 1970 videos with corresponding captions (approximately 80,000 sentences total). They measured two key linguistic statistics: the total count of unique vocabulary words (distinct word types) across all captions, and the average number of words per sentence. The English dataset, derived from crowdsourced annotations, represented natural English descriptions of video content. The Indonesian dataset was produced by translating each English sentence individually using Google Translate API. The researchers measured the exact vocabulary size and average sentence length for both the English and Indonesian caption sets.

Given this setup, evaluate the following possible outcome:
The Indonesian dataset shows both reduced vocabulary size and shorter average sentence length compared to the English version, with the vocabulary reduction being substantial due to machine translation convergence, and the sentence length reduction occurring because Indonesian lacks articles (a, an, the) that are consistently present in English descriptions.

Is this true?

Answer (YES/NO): NO